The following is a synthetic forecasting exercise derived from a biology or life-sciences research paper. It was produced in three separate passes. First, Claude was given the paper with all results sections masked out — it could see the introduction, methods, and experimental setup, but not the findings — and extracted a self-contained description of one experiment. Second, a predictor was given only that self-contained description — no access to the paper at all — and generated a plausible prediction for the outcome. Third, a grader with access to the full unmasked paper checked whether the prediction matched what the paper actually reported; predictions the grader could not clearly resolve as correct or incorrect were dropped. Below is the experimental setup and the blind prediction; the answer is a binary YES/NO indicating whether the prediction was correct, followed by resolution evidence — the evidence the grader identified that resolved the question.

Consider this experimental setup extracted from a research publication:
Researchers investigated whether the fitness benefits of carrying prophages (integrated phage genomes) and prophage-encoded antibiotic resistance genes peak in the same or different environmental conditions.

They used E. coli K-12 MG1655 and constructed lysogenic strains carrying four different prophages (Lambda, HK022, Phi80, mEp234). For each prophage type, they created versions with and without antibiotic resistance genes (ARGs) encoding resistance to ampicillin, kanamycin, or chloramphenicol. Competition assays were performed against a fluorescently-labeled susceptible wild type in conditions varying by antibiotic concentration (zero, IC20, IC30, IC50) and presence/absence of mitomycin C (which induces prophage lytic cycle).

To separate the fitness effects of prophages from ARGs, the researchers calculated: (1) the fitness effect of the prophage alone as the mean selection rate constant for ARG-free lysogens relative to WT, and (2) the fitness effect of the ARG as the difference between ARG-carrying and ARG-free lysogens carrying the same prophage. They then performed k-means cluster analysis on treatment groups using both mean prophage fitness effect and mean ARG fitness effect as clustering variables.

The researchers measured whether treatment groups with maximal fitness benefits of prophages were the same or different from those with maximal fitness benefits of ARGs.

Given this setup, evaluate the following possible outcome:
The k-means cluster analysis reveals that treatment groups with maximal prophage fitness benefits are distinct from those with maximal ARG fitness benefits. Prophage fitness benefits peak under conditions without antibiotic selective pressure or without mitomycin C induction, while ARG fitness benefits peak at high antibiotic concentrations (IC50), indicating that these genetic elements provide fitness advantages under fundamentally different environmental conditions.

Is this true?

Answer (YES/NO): NO